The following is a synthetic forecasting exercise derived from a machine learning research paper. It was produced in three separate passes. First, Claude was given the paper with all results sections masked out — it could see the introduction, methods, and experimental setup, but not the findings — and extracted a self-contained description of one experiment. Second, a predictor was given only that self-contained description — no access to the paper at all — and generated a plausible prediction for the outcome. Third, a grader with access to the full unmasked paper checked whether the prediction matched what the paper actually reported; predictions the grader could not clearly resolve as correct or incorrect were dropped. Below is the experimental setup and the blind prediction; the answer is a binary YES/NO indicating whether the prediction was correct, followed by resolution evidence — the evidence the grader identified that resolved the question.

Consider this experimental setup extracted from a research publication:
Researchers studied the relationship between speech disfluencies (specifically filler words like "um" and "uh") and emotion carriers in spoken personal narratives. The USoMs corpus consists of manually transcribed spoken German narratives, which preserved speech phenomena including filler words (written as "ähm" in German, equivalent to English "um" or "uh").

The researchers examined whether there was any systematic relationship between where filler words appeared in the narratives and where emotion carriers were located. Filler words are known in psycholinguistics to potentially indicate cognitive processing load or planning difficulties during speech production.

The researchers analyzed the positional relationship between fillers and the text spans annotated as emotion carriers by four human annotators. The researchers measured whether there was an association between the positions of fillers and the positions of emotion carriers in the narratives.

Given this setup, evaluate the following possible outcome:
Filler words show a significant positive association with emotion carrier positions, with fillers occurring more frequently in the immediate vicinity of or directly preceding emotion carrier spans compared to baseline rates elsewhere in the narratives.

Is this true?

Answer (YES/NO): NO